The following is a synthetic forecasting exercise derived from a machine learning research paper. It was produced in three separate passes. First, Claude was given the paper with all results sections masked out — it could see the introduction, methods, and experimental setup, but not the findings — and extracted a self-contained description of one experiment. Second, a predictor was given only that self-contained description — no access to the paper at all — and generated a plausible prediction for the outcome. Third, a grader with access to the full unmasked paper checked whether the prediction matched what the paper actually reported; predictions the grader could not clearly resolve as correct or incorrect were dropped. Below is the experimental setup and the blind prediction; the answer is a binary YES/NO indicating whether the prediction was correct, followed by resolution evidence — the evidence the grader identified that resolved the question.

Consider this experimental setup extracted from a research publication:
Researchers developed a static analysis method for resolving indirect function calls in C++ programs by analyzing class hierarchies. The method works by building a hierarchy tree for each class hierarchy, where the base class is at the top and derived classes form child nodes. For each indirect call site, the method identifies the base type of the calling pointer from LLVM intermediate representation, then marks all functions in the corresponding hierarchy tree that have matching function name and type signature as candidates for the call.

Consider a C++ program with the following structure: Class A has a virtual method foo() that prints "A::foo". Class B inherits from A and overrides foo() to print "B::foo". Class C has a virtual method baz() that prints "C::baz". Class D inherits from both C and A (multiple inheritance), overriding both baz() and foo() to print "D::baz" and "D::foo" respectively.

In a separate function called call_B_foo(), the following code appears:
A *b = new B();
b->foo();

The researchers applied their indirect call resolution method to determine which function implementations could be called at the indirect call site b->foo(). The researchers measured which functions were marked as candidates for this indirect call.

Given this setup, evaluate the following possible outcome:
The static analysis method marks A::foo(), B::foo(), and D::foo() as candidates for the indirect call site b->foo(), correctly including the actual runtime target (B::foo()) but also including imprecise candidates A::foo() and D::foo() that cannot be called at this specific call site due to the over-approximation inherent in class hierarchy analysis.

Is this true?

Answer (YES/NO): YES